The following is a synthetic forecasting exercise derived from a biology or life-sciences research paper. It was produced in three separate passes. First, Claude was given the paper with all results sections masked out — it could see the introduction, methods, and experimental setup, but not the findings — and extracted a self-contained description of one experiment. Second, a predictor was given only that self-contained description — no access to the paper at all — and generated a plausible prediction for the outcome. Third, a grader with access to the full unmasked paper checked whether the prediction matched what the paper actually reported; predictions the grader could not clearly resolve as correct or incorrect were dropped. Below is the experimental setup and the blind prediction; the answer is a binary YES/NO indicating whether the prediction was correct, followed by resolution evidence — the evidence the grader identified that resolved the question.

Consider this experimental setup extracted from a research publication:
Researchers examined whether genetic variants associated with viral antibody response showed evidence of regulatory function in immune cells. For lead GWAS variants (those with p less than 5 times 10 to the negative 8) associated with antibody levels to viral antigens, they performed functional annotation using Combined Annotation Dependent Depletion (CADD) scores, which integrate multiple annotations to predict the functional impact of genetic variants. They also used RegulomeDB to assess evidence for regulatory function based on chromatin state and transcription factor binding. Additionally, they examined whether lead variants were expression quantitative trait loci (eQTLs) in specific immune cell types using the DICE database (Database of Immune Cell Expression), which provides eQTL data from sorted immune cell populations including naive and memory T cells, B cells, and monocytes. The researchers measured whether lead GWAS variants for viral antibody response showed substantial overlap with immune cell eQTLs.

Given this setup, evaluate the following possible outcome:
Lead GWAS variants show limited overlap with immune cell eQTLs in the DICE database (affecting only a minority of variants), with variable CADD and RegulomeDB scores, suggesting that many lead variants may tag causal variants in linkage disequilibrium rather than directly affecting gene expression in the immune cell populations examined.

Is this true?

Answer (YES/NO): NO